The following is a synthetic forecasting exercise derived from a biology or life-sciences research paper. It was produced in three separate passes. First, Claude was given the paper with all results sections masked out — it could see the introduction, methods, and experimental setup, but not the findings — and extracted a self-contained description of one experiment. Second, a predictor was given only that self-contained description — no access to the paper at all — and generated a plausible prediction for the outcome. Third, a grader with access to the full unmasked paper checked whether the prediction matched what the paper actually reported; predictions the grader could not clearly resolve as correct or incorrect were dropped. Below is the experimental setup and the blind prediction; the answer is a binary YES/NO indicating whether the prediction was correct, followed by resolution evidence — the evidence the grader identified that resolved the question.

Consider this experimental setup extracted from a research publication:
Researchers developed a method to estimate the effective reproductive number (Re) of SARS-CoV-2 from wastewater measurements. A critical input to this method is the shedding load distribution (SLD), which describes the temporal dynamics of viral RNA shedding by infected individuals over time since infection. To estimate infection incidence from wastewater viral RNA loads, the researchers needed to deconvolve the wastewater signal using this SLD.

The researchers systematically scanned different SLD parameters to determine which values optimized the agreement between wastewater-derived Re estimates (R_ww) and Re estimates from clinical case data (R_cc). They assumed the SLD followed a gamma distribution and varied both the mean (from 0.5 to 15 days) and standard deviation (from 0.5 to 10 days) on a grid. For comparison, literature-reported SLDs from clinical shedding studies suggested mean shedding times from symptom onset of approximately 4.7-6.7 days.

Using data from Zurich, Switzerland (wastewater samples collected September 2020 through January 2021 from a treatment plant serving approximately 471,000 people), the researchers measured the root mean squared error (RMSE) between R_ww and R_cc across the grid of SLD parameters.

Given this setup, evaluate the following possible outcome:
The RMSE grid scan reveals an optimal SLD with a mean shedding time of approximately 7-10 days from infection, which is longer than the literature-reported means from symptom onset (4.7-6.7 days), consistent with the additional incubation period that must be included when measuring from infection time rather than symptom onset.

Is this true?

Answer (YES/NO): YES